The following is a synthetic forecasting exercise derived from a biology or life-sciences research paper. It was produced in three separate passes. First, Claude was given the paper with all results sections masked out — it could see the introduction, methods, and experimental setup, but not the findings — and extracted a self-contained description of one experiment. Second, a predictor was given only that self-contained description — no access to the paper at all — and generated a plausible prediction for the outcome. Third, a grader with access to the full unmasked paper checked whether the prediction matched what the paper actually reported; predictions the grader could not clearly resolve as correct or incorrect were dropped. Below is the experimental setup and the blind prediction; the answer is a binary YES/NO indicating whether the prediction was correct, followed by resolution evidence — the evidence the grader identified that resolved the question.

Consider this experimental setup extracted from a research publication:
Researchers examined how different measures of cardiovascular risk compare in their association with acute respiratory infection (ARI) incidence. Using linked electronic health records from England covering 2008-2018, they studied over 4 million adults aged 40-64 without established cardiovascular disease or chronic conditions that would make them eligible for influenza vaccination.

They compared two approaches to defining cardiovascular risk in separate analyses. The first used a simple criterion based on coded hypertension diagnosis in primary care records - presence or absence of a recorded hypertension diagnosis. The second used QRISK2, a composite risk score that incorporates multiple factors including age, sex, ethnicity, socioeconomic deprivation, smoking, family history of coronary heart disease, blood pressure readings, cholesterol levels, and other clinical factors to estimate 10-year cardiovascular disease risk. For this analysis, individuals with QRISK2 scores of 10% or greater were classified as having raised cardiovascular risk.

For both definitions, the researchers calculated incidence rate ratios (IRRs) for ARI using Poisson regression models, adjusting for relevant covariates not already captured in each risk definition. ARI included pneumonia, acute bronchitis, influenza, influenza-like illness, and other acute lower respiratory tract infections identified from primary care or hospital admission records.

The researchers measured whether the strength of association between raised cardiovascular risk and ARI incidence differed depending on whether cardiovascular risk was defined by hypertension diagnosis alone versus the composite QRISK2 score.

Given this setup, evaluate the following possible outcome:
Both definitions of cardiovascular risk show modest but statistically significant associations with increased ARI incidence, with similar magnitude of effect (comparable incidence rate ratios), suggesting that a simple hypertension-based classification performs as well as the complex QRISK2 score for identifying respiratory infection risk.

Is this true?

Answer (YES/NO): NO